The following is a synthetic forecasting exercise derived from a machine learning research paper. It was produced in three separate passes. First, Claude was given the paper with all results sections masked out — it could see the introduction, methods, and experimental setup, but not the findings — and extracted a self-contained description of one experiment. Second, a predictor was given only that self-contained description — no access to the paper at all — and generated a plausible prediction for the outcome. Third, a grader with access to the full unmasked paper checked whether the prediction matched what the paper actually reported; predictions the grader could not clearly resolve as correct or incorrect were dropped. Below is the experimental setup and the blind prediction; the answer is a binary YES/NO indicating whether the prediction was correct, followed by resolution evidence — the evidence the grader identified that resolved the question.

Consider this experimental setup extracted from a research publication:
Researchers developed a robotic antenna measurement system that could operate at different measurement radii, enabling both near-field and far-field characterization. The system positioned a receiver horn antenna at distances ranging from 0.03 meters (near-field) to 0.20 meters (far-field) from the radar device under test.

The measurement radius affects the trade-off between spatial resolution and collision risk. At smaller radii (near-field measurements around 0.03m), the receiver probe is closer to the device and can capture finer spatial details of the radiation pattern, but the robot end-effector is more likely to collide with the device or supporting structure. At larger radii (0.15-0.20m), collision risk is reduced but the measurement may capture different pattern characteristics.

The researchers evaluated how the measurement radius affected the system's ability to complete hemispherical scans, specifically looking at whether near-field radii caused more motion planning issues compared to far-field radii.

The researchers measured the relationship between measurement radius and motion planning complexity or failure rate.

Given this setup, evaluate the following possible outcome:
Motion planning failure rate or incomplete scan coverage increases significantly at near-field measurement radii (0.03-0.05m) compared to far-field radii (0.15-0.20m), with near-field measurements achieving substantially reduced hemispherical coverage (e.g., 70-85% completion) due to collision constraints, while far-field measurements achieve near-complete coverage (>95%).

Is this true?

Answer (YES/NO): NO